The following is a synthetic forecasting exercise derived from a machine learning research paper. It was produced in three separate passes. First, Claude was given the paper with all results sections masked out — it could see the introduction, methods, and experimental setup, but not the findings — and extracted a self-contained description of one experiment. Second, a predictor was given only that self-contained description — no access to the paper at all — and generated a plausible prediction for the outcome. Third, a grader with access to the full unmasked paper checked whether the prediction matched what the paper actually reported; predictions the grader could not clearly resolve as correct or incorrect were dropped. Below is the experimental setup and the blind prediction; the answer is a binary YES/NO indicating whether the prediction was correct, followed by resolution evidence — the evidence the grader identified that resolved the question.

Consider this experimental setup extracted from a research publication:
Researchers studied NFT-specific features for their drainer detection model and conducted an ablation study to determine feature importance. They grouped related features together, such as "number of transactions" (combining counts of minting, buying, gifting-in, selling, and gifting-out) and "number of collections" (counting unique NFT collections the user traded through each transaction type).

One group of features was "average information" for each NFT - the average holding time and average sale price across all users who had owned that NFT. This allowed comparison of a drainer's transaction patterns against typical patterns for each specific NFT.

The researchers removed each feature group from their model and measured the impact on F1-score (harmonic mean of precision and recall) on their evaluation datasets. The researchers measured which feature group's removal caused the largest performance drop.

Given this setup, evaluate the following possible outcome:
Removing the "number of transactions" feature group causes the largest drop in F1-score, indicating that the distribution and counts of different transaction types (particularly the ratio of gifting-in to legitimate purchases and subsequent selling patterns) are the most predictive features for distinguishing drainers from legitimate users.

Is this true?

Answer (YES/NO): NO